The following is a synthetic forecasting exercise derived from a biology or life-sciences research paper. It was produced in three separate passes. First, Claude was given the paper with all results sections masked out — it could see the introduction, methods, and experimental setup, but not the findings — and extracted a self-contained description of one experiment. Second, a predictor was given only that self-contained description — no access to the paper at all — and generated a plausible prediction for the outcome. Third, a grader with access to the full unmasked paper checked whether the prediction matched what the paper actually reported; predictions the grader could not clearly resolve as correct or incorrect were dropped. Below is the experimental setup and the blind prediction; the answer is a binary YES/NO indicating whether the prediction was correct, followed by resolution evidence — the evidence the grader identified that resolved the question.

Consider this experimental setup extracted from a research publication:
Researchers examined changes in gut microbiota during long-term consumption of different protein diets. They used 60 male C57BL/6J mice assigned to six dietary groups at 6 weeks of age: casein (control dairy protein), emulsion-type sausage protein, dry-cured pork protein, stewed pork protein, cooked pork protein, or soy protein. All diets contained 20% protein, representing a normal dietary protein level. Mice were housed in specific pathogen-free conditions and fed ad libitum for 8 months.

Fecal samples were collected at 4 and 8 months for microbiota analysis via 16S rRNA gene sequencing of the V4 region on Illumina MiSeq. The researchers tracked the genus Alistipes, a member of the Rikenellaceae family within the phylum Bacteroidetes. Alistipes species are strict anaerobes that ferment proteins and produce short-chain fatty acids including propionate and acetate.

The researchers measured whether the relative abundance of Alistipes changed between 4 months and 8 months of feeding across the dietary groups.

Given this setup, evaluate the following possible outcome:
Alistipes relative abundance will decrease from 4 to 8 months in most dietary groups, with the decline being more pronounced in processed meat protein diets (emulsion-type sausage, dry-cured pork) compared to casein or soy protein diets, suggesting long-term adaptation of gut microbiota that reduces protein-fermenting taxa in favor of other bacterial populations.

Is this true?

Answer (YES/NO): NO